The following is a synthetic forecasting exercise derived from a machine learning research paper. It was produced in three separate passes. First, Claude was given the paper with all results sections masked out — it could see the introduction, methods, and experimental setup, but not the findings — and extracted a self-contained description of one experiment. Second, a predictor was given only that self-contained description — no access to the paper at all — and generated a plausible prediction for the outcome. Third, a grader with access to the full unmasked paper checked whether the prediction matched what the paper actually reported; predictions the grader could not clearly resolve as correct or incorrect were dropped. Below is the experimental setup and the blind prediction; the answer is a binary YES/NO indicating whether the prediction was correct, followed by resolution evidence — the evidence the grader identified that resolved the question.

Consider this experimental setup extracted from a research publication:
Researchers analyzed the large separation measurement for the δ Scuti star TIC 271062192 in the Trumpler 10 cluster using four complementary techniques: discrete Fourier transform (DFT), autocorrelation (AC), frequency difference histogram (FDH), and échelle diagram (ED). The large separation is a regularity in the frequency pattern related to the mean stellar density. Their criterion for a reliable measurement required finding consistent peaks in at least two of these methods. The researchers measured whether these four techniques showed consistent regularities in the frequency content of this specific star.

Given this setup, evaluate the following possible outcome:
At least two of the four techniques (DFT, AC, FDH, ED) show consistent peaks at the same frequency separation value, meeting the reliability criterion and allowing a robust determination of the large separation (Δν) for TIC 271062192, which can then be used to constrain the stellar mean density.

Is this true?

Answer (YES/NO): NO